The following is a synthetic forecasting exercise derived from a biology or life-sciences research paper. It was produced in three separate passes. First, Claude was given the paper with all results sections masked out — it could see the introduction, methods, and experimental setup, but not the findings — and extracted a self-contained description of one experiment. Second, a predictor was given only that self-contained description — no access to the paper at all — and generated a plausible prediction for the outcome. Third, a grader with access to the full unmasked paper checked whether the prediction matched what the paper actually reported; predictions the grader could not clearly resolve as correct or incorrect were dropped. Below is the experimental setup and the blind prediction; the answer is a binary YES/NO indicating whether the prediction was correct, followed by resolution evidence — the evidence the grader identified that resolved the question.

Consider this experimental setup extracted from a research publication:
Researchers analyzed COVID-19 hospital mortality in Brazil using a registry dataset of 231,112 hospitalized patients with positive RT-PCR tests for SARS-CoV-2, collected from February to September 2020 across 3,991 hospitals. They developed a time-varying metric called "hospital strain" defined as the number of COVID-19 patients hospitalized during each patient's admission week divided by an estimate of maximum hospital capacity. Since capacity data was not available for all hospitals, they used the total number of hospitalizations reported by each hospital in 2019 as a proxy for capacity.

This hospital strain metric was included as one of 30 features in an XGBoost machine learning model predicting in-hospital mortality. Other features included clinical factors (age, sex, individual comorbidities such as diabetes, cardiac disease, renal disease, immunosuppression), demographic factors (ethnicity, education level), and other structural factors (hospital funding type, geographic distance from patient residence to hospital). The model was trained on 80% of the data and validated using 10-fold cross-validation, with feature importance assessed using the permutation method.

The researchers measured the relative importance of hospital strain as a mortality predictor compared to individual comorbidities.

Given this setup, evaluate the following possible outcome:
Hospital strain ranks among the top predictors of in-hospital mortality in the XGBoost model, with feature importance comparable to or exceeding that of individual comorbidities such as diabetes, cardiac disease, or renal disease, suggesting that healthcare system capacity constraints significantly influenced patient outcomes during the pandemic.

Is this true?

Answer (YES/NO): YES